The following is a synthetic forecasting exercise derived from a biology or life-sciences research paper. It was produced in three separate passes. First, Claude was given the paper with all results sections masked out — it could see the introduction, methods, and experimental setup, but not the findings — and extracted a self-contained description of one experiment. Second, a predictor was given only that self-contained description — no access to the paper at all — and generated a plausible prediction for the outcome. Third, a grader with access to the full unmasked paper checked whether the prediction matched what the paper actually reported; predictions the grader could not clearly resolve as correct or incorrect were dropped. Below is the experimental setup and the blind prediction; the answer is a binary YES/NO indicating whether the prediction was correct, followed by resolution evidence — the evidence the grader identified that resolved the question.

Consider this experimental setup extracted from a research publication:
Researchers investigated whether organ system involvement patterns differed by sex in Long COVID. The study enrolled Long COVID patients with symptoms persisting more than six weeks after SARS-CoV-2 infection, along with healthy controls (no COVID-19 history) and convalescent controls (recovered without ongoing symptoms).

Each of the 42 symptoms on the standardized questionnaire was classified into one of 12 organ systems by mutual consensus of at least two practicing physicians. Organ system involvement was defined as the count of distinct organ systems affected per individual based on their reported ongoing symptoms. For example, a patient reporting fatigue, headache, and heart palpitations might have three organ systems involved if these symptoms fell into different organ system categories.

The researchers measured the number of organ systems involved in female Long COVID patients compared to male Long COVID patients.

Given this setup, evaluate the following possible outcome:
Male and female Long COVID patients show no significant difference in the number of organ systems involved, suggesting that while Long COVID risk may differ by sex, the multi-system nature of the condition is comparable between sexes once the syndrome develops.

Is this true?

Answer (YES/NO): NO